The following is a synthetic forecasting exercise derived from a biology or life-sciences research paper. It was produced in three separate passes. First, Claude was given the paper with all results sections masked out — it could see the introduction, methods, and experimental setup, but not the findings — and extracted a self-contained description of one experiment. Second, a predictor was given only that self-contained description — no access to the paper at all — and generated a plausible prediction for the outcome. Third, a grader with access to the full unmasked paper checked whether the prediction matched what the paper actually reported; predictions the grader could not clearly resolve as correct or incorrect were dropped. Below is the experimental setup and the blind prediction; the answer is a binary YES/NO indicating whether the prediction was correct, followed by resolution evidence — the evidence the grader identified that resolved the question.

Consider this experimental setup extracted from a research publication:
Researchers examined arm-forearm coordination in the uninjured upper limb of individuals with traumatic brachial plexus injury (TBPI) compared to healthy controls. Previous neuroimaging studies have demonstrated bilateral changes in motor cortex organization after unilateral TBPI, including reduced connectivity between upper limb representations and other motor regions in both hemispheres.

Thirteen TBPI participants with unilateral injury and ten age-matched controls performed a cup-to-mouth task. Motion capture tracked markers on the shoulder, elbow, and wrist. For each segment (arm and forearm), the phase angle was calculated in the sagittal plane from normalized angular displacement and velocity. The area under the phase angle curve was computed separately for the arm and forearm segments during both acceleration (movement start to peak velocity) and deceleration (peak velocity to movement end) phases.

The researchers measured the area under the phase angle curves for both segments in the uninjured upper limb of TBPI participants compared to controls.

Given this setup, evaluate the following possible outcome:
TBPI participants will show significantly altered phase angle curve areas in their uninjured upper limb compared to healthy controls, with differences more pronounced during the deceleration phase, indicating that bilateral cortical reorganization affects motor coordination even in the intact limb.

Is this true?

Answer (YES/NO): YES